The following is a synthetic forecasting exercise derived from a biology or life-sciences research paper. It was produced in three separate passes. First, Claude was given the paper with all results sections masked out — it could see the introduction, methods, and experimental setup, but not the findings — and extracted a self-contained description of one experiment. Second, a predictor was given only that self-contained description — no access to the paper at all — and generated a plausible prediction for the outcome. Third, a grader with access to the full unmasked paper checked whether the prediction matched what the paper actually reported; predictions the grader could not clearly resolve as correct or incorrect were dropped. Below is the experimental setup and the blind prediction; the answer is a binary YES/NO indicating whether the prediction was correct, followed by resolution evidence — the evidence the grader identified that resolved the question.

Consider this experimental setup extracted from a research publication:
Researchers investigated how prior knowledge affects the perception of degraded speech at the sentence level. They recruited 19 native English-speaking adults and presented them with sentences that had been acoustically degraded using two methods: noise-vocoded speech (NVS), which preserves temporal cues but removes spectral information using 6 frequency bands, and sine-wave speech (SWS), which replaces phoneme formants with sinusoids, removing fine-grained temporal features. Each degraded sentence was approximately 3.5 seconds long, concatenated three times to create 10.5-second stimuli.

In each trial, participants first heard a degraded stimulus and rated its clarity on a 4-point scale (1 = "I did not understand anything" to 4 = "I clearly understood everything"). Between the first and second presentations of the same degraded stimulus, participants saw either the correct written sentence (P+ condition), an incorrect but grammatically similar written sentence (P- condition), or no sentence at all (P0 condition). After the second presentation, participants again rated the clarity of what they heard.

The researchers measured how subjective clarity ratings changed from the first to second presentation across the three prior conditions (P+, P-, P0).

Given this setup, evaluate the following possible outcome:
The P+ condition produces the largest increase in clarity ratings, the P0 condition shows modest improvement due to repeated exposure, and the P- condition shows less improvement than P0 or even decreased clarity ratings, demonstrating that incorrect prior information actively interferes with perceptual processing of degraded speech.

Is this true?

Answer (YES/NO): NO